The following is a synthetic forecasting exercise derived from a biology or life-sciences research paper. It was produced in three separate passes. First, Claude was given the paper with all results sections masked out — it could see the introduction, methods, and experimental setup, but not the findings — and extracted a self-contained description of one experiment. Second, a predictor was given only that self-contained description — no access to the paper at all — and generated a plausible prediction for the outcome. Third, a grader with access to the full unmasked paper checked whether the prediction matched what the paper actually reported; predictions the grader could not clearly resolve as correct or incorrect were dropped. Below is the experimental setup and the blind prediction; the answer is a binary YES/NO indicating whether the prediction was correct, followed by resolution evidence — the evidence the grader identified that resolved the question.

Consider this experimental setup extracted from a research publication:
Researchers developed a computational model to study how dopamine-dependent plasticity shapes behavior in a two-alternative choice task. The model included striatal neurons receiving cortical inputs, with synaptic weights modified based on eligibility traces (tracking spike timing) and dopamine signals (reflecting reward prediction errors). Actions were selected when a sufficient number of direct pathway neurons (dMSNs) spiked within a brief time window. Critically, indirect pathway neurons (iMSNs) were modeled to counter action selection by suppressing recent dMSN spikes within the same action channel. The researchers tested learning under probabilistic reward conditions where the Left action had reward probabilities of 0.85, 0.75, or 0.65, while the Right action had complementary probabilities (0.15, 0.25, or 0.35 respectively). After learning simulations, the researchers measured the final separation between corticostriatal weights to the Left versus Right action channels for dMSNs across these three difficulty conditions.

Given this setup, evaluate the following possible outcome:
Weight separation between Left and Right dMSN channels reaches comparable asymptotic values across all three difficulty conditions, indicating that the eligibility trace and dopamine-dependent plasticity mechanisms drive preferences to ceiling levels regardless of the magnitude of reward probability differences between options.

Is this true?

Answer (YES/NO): NO